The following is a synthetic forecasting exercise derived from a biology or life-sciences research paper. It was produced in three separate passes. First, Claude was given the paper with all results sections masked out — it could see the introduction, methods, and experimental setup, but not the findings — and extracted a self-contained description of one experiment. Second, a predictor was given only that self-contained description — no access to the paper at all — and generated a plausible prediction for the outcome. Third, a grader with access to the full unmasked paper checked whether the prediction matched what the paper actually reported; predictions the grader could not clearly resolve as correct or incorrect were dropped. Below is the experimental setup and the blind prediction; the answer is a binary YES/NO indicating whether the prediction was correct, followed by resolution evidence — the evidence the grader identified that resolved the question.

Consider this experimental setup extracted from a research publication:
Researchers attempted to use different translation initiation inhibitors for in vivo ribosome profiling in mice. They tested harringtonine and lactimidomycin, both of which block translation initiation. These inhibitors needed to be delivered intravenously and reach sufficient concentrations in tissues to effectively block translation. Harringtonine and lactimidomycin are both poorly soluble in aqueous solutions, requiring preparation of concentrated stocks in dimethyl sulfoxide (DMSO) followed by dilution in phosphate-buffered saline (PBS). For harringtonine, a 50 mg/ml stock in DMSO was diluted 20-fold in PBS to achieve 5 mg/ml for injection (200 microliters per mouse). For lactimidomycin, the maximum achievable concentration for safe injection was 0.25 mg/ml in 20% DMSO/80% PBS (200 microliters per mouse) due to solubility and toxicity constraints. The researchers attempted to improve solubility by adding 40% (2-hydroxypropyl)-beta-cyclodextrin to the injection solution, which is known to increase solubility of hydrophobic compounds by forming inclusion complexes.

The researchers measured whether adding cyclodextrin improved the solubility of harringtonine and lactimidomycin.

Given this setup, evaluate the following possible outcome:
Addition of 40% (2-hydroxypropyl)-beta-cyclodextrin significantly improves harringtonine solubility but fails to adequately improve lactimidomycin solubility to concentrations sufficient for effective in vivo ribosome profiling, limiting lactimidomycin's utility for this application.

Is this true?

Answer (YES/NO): NO